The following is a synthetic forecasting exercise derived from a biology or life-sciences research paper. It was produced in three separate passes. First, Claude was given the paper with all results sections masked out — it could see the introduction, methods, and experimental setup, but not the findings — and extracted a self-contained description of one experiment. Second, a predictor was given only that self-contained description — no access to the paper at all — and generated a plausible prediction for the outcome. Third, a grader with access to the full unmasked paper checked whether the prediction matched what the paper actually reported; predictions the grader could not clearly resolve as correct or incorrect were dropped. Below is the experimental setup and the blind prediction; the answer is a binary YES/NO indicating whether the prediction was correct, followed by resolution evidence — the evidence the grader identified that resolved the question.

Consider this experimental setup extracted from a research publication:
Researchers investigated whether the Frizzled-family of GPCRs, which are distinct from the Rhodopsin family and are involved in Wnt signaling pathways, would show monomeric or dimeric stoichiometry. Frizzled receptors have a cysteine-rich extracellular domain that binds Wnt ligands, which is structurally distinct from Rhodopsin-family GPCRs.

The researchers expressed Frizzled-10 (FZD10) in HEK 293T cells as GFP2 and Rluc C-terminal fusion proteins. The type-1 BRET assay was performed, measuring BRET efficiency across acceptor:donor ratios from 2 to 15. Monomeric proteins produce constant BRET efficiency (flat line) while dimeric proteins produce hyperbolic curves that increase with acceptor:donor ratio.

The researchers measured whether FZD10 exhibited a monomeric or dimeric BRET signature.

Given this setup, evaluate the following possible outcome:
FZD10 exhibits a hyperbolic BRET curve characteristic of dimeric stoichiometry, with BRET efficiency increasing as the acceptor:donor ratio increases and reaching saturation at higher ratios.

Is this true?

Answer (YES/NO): YES